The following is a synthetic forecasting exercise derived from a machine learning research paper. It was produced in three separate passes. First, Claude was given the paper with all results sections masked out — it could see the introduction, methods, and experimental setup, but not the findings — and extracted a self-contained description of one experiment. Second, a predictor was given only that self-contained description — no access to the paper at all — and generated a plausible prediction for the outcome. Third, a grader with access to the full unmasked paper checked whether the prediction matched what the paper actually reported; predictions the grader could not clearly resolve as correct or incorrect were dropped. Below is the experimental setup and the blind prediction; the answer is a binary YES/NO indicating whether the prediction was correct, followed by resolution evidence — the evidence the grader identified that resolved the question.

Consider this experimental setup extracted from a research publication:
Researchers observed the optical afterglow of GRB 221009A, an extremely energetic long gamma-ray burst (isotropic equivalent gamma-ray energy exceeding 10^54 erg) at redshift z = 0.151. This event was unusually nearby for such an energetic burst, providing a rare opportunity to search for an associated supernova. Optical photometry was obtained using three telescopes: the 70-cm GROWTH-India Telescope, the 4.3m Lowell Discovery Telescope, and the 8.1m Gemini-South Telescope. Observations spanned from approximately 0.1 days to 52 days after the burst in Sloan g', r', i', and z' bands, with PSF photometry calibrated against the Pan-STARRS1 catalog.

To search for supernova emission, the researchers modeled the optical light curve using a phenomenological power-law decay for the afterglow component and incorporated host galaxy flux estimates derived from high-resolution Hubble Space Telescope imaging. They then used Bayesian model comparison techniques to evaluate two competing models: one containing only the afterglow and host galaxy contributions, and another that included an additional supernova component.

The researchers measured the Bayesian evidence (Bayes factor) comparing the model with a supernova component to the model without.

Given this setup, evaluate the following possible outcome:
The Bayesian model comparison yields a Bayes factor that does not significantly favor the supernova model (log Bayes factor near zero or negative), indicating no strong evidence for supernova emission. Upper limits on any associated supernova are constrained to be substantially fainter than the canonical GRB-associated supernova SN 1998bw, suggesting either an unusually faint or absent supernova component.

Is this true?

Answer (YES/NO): NO